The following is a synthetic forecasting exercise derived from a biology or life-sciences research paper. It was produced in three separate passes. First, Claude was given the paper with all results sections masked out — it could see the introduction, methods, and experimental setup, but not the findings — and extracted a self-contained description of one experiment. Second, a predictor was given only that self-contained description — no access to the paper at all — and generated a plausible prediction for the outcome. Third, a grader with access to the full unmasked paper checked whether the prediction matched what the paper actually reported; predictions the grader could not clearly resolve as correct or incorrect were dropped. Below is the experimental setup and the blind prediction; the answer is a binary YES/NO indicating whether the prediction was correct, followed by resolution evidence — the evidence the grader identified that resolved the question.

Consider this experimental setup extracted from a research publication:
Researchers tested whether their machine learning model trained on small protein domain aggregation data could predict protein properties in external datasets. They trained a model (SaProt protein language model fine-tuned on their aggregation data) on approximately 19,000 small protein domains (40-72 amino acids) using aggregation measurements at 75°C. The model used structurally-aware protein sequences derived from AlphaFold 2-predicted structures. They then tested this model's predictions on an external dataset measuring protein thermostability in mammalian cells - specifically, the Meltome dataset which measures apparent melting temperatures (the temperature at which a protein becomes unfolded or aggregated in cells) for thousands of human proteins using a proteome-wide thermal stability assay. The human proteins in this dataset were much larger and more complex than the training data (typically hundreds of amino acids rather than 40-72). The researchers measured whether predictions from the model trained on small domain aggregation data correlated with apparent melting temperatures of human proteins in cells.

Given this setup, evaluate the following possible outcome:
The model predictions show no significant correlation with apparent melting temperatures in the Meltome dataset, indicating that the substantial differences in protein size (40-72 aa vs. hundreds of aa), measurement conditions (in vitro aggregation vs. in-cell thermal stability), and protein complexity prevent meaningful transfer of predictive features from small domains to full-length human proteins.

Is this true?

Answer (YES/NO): NO